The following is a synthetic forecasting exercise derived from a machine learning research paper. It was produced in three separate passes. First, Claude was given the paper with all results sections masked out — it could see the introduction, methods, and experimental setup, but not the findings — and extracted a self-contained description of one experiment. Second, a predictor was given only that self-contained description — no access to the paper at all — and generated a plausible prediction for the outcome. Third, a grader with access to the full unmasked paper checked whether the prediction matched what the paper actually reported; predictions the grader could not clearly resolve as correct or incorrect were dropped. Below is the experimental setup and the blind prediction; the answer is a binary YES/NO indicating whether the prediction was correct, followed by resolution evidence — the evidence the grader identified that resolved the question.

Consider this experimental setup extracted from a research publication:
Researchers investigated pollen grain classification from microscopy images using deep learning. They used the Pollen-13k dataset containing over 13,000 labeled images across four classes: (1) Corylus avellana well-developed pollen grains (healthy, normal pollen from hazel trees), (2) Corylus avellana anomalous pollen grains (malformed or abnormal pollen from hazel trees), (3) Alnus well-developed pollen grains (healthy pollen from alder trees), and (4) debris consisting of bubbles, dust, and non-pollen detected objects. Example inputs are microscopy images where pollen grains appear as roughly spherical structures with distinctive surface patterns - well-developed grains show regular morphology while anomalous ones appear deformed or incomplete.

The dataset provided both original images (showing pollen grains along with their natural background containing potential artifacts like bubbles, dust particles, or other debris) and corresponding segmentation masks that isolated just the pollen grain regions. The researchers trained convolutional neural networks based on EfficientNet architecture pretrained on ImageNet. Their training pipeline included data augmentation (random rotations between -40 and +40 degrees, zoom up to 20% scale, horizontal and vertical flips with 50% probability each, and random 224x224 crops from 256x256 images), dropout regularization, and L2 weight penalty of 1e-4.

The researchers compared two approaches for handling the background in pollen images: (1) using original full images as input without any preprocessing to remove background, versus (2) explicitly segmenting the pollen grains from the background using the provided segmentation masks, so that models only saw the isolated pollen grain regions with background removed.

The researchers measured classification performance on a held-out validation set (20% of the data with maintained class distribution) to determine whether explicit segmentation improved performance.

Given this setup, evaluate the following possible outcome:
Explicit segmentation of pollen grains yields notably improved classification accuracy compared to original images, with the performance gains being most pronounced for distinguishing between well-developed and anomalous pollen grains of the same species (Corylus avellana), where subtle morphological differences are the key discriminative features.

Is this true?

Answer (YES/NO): NO